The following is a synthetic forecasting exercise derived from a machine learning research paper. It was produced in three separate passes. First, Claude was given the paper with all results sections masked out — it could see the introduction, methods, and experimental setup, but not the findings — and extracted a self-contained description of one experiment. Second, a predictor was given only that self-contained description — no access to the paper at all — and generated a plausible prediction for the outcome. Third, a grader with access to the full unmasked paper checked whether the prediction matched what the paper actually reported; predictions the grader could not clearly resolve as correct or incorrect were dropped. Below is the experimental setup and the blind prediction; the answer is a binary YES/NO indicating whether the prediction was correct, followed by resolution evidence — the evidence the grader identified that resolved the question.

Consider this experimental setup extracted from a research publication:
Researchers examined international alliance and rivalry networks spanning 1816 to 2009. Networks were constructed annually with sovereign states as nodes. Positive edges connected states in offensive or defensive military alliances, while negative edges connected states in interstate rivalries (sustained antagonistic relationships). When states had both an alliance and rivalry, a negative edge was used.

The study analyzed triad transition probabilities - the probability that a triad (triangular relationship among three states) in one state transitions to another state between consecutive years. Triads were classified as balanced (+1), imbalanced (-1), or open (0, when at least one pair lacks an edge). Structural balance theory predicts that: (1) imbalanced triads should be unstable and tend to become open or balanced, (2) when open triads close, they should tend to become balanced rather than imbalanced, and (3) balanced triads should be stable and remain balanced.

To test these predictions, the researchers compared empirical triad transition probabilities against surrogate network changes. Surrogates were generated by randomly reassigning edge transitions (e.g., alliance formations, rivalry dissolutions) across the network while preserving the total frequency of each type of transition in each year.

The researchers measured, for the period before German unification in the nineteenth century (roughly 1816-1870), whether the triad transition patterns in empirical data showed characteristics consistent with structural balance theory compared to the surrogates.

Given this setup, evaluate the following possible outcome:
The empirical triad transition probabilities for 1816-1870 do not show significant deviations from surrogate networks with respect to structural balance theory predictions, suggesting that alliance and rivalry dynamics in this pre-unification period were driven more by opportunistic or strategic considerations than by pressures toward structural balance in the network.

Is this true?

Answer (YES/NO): NO